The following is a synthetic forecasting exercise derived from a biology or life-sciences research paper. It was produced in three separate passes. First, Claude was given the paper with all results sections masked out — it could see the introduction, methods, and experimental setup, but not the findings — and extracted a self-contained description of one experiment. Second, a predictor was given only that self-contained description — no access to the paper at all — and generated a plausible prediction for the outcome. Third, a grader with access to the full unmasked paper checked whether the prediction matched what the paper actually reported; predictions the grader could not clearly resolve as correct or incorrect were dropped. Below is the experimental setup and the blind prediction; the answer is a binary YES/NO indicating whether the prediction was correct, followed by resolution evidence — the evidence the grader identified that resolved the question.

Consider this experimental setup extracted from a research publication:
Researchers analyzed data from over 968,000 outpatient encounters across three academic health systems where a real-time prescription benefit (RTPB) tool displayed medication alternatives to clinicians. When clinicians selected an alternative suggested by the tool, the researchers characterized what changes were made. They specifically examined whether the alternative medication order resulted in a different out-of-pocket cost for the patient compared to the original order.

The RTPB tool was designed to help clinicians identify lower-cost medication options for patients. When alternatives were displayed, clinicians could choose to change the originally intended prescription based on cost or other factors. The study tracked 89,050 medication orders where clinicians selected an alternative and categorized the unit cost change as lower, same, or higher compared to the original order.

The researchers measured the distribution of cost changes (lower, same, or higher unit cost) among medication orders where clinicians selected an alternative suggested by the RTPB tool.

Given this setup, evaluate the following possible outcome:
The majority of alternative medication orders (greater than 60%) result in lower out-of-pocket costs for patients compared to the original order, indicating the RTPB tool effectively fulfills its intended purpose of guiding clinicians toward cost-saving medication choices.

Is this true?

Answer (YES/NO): NO